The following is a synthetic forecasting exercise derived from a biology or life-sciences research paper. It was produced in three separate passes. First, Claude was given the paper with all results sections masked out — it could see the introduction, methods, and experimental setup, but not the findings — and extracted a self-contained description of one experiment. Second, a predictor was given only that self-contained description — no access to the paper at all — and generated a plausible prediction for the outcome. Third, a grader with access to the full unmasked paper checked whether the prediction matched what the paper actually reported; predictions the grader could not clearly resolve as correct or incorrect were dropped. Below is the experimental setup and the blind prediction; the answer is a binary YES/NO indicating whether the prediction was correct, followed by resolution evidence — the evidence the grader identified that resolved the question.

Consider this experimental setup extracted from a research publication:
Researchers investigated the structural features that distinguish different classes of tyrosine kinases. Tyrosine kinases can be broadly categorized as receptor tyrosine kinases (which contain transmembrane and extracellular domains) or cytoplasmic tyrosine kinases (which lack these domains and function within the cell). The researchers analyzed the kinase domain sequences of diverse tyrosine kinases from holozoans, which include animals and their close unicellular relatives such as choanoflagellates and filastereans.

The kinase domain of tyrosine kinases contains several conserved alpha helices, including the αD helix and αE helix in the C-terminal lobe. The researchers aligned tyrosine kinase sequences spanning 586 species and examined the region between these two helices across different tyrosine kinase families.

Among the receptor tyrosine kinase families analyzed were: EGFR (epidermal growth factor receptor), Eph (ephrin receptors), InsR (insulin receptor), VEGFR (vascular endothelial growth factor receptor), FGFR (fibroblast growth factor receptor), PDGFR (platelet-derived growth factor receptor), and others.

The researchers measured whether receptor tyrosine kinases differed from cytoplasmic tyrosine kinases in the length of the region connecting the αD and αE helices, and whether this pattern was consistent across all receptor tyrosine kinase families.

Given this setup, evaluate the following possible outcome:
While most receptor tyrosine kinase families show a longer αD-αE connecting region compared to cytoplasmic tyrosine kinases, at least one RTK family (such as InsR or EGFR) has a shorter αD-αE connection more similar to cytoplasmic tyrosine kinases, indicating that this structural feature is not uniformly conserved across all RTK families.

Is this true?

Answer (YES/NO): YES